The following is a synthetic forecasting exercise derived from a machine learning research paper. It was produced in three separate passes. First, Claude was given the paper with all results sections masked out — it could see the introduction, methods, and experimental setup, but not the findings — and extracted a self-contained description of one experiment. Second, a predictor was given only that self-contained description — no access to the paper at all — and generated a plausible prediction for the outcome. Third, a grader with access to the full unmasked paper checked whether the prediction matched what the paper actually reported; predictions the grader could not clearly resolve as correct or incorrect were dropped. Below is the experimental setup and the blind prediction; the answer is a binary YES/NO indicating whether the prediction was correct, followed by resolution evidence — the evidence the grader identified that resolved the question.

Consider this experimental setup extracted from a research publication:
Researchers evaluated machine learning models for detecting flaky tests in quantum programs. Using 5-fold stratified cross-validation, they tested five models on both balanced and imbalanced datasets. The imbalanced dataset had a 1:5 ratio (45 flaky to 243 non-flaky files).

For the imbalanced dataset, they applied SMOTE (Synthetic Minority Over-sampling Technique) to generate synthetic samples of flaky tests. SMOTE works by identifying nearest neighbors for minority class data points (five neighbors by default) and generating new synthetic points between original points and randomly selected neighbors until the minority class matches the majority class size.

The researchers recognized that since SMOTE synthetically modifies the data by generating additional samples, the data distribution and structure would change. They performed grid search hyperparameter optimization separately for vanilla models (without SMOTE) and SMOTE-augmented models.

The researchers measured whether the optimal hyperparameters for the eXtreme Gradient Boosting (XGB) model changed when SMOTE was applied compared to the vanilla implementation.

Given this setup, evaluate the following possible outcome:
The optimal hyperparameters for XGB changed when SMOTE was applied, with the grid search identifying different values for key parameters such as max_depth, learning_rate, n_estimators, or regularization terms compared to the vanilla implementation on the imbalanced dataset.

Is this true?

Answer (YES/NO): YES